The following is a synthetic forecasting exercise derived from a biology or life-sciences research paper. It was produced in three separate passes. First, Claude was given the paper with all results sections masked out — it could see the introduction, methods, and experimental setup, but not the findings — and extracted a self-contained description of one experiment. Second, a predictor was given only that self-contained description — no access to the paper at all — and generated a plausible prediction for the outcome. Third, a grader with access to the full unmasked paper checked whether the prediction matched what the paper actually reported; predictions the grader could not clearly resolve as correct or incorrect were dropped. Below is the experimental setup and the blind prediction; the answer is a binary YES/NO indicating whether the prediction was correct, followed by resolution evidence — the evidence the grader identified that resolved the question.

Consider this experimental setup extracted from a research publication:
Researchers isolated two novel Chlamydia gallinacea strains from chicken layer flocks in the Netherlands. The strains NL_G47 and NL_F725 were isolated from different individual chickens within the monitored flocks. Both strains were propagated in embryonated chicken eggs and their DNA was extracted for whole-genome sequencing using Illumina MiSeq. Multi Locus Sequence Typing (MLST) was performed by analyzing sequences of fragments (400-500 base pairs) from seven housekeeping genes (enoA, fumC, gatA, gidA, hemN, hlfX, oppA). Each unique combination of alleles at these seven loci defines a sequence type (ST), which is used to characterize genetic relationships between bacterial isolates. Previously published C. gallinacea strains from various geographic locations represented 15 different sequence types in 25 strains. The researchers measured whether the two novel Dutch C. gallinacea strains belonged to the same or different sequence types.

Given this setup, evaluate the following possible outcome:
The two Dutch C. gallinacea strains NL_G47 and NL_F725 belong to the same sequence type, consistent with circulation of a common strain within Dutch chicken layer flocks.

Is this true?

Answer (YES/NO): NO